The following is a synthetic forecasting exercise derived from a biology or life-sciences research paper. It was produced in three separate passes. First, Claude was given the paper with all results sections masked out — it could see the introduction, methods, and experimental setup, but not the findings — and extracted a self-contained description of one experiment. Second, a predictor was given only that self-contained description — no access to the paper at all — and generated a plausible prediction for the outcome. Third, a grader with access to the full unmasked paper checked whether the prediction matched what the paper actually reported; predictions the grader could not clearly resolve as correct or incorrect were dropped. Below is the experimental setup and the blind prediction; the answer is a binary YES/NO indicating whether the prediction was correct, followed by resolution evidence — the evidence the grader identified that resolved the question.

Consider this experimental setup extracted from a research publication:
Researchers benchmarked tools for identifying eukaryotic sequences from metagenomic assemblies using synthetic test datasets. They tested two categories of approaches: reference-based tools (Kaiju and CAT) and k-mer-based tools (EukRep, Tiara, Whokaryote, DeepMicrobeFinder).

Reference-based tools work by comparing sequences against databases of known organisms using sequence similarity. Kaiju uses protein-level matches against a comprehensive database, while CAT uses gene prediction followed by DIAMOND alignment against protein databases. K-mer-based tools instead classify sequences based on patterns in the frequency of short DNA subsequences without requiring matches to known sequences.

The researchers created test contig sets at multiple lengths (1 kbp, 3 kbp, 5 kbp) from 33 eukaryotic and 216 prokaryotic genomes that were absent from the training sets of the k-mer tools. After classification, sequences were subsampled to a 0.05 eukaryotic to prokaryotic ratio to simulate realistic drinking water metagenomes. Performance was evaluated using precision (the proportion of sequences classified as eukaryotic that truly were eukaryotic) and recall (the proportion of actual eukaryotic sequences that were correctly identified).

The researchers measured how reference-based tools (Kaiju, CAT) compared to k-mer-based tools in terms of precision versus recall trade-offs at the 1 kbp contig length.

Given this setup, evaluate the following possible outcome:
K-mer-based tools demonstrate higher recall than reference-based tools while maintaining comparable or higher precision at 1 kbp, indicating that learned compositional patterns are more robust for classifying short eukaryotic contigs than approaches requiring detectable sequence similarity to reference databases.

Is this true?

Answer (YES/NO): NO